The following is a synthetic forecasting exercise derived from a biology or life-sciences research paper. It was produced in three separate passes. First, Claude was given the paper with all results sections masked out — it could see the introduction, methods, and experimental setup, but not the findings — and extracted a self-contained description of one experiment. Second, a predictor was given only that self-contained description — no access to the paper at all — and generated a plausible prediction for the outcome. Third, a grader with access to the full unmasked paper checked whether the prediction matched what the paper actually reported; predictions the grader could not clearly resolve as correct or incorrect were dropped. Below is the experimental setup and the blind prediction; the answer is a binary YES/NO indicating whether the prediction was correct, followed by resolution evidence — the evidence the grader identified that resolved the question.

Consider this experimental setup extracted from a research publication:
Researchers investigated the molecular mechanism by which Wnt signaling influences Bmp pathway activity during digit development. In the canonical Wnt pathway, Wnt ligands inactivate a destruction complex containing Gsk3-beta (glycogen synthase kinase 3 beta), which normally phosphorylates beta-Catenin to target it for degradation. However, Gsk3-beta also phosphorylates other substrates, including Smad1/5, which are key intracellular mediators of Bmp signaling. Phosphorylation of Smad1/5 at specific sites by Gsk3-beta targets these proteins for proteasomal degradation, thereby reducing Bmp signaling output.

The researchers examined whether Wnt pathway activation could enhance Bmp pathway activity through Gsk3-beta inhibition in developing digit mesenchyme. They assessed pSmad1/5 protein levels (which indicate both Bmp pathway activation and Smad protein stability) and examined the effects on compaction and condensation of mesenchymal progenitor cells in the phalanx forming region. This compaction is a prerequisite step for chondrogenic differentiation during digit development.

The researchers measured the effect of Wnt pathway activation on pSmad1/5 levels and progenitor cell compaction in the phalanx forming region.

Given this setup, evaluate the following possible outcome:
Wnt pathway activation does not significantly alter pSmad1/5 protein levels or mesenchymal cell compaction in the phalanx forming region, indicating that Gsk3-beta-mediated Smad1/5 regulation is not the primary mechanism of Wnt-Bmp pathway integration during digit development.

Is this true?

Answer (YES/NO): NO